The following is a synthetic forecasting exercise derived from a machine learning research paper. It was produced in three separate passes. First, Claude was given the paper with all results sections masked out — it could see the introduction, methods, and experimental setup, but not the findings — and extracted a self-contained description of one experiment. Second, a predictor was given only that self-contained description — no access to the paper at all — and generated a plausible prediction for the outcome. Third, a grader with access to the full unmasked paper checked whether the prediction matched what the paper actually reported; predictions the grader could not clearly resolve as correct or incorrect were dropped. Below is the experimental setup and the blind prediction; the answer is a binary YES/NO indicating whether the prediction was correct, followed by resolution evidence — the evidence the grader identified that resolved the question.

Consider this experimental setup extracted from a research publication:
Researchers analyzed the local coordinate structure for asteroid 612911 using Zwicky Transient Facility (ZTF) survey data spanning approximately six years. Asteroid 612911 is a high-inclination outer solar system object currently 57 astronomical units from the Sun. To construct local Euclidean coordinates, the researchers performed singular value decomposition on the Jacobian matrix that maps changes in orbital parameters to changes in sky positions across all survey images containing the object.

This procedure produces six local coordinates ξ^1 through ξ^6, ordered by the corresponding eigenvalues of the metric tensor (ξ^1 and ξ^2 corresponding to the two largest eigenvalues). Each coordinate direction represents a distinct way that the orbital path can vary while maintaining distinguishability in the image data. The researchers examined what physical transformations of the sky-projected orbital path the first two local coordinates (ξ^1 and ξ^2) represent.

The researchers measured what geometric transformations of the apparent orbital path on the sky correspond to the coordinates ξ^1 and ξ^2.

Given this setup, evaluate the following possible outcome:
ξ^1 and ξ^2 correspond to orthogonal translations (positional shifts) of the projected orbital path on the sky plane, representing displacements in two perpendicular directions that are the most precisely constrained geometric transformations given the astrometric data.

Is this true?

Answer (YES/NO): YES